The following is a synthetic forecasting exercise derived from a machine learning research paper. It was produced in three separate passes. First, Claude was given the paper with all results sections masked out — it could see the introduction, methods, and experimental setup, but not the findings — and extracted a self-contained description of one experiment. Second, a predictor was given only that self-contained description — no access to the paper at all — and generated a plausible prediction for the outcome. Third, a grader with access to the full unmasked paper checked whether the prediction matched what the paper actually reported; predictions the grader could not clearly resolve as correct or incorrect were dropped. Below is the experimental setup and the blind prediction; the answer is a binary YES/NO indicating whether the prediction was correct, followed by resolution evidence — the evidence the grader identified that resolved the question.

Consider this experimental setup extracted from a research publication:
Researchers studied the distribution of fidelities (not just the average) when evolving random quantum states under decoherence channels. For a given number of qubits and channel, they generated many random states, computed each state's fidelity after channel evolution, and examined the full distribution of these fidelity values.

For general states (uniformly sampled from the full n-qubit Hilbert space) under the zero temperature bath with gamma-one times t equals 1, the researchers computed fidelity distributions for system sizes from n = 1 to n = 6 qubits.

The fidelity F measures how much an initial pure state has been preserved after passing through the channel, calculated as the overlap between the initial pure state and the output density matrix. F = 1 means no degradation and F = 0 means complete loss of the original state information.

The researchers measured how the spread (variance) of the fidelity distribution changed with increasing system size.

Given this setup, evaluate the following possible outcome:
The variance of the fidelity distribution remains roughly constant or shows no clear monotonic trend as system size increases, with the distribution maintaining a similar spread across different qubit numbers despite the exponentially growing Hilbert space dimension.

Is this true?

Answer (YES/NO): NO